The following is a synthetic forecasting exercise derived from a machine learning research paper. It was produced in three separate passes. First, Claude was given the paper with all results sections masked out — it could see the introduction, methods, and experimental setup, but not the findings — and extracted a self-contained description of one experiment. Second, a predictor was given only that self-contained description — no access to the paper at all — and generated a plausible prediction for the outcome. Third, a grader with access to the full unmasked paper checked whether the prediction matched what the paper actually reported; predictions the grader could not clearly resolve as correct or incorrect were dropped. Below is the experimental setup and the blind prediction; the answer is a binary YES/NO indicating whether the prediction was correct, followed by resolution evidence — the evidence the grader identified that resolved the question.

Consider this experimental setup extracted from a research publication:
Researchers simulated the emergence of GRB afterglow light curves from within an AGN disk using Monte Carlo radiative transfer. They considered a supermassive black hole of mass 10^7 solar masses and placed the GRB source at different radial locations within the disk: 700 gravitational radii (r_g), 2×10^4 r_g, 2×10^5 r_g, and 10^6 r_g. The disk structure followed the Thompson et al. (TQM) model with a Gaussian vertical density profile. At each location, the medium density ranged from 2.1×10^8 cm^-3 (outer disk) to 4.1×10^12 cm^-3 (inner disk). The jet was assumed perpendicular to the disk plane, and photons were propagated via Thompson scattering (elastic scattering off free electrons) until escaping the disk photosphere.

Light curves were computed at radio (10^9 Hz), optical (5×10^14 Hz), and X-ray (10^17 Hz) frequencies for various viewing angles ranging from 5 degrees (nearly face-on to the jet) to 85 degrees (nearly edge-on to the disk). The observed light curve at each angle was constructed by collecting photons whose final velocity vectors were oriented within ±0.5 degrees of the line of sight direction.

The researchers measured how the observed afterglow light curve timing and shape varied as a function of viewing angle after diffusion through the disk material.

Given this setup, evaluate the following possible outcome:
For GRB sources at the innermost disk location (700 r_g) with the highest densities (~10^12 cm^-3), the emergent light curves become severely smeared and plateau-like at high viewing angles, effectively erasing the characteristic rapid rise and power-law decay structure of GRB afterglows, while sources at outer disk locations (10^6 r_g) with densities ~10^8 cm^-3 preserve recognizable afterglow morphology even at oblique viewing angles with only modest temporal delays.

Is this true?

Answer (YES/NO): NO